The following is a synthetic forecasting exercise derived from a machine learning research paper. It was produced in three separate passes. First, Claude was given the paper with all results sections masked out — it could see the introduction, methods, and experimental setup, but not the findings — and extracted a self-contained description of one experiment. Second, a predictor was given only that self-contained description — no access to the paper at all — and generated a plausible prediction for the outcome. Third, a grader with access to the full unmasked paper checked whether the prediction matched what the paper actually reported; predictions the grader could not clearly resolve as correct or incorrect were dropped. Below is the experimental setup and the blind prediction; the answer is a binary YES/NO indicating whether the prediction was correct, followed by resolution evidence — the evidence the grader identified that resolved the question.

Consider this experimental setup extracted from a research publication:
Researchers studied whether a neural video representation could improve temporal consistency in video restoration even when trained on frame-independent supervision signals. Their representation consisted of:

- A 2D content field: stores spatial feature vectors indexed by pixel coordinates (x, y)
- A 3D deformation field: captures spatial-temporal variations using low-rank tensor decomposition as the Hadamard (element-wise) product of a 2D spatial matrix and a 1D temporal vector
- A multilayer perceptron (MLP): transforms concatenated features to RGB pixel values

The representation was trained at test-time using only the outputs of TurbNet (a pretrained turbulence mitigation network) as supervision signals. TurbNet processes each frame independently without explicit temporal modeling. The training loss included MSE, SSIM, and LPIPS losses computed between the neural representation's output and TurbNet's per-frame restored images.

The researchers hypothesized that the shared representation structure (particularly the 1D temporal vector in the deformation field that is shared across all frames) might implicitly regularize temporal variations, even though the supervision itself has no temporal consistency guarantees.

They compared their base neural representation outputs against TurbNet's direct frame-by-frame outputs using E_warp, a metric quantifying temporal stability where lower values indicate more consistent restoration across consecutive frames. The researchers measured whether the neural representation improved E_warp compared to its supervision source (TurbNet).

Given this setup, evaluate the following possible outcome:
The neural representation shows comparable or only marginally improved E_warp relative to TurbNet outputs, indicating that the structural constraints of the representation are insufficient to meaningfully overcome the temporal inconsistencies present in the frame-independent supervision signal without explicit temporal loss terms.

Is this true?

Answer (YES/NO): NO